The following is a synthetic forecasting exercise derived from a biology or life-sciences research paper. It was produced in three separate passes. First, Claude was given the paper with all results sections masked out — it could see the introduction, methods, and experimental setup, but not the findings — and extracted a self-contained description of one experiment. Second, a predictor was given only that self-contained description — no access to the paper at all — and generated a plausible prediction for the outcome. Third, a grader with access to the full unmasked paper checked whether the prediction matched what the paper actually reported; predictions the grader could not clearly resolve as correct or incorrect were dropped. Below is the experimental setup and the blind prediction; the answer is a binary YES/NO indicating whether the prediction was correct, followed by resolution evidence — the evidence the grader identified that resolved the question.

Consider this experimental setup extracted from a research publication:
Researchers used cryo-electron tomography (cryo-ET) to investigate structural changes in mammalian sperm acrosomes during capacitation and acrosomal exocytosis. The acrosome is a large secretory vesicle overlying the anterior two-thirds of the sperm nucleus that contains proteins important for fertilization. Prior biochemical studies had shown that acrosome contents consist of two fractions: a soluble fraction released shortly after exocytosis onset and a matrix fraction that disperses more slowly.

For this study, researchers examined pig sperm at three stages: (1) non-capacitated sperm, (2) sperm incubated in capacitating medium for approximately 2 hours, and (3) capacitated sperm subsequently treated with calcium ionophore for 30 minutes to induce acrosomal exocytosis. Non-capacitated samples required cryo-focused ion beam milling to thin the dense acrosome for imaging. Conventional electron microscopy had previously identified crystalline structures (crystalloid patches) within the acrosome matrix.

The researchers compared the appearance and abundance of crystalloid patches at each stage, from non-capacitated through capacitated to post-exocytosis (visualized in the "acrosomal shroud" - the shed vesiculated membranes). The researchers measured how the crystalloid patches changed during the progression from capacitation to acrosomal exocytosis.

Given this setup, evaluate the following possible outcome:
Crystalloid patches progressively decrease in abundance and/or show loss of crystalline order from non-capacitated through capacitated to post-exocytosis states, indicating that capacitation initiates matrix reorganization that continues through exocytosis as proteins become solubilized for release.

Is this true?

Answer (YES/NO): NO